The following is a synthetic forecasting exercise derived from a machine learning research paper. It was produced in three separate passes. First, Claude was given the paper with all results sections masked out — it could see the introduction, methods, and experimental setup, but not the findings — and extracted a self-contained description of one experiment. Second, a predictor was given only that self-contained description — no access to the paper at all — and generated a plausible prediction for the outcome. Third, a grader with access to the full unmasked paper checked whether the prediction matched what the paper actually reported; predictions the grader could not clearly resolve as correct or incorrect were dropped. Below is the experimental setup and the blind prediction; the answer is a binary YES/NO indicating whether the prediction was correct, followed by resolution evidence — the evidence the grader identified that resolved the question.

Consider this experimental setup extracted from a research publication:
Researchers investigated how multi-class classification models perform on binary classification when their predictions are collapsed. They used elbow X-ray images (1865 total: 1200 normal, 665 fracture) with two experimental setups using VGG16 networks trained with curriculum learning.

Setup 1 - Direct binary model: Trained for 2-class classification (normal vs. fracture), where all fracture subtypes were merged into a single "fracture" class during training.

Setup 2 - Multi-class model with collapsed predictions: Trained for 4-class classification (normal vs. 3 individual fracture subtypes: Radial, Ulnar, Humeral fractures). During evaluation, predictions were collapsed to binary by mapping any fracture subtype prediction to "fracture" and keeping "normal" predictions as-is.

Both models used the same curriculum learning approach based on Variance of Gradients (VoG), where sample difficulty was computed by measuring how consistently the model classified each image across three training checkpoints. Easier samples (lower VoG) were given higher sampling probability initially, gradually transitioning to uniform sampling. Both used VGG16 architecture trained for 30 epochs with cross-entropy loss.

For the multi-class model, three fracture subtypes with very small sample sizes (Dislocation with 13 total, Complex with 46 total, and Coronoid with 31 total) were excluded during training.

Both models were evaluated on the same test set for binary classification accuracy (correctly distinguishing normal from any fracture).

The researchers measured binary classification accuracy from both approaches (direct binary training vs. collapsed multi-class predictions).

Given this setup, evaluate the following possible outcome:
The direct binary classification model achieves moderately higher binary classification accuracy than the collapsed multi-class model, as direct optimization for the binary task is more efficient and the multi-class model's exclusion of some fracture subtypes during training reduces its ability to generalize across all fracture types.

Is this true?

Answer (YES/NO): NO